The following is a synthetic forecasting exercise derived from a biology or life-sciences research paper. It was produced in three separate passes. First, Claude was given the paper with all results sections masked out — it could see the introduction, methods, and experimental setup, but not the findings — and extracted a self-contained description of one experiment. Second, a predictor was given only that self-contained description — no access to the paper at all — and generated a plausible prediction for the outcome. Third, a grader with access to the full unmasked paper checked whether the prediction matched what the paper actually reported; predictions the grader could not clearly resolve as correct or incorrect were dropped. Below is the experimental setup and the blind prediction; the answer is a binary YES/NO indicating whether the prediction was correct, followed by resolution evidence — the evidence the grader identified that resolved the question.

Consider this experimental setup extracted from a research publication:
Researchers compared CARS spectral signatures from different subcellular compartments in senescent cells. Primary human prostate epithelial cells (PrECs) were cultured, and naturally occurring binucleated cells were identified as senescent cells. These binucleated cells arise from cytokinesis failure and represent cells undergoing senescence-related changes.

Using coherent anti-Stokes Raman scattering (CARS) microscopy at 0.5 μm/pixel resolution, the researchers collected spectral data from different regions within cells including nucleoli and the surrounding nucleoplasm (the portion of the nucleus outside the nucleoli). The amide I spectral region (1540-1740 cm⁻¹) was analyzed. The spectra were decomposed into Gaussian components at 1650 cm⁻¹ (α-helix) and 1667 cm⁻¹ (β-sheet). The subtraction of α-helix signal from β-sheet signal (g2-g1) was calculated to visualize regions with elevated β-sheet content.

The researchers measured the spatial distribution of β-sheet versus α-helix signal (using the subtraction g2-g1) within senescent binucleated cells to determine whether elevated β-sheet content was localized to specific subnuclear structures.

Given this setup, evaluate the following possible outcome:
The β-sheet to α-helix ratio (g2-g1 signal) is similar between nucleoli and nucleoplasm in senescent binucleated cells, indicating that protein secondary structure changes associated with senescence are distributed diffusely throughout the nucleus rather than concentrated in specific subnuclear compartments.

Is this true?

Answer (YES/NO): NO